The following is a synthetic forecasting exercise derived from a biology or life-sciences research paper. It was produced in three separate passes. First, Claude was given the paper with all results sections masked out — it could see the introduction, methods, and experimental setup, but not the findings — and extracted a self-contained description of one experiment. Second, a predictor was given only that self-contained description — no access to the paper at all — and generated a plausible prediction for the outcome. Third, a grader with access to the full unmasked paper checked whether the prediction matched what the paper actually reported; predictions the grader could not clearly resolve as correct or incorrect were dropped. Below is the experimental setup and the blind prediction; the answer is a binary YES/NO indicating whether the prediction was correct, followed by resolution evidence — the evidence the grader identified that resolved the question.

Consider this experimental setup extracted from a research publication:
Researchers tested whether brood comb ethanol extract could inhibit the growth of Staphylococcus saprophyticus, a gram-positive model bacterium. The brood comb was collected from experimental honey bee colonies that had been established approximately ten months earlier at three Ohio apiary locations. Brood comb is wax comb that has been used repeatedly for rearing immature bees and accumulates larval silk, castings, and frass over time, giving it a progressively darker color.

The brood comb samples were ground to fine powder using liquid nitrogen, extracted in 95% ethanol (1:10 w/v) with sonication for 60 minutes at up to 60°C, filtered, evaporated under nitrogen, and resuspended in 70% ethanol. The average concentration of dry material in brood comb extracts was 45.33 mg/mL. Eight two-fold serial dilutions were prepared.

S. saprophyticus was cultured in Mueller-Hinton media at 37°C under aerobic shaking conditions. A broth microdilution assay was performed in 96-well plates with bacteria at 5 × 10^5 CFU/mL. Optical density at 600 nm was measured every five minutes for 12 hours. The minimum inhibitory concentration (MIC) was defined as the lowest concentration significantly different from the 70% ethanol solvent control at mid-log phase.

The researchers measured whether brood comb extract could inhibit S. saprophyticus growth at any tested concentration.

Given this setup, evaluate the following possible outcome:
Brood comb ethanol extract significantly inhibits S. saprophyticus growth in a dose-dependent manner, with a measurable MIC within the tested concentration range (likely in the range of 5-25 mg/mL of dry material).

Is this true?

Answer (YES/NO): NO